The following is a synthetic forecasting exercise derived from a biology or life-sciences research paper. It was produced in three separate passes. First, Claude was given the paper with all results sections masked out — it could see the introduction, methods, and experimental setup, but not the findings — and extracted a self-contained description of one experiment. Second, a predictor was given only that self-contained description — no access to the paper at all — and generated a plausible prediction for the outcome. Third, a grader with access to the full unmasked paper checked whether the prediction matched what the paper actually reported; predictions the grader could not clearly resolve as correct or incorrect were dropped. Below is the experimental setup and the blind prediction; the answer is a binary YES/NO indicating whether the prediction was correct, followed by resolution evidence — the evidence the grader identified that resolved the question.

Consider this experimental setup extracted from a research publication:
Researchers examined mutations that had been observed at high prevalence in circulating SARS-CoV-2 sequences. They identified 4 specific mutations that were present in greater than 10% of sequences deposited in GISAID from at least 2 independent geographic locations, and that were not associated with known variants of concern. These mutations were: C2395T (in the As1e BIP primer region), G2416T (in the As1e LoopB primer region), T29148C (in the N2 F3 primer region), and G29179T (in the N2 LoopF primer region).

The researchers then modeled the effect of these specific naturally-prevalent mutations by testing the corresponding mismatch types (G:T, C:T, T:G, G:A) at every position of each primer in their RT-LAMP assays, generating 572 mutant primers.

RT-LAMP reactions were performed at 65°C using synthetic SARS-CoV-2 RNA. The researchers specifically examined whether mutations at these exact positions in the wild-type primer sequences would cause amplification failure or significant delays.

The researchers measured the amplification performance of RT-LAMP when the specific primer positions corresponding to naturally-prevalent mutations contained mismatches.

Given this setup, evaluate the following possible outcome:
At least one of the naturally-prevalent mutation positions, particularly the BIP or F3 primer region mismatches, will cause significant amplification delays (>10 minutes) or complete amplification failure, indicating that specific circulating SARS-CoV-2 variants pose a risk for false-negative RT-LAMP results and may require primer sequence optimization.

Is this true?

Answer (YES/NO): NO